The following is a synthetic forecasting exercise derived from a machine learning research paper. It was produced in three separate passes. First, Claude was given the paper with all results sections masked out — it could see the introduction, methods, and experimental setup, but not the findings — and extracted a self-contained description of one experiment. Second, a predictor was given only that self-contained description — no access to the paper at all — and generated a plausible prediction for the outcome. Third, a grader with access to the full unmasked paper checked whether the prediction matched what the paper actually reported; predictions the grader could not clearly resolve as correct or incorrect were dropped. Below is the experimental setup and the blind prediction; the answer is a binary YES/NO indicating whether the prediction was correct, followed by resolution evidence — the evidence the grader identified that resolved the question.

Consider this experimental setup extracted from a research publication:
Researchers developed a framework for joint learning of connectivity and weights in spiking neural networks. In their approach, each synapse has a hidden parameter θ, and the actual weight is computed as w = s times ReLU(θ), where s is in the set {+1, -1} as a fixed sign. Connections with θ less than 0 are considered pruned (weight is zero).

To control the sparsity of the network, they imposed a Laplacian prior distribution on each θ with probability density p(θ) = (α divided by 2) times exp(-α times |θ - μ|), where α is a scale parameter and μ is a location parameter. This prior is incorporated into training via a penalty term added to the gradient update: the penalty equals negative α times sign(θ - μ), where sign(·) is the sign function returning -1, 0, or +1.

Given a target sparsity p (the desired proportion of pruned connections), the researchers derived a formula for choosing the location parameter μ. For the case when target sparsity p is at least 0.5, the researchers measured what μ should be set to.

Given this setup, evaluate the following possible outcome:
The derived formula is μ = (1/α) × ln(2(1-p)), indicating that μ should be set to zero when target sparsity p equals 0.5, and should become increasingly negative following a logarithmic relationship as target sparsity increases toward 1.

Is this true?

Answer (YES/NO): YES